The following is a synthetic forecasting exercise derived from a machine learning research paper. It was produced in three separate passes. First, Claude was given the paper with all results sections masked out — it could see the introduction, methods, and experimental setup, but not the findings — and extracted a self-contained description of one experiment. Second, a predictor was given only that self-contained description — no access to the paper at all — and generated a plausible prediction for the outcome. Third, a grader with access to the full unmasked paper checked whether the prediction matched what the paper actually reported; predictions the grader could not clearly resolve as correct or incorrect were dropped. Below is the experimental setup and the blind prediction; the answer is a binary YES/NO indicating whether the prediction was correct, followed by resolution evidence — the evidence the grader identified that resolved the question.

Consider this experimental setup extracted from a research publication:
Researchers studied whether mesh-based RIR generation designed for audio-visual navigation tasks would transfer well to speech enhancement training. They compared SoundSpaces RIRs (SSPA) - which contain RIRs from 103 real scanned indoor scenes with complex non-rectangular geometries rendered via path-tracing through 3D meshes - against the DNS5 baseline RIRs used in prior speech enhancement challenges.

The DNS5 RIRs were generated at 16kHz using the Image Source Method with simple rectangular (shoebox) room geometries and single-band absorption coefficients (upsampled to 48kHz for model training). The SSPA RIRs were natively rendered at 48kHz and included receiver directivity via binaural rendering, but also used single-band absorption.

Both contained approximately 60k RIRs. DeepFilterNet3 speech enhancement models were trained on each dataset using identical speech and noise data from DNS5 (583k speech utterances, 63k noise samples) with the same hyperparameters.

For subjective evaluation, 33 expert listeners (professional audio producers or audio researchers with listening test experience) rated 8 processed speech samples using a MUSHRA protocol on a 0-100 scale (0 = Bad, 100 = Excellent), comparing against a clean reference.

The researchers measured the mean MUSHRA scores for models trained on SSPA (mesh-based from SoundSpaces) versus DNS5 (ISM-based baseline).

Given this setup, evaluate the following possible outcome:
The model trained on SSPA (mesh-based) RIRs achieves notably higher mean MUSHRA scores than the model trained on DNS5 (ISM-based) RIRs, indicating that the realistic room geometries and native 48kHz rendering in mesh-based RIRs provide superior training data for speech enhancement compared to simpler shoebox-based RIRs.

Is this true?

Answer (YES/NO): NO